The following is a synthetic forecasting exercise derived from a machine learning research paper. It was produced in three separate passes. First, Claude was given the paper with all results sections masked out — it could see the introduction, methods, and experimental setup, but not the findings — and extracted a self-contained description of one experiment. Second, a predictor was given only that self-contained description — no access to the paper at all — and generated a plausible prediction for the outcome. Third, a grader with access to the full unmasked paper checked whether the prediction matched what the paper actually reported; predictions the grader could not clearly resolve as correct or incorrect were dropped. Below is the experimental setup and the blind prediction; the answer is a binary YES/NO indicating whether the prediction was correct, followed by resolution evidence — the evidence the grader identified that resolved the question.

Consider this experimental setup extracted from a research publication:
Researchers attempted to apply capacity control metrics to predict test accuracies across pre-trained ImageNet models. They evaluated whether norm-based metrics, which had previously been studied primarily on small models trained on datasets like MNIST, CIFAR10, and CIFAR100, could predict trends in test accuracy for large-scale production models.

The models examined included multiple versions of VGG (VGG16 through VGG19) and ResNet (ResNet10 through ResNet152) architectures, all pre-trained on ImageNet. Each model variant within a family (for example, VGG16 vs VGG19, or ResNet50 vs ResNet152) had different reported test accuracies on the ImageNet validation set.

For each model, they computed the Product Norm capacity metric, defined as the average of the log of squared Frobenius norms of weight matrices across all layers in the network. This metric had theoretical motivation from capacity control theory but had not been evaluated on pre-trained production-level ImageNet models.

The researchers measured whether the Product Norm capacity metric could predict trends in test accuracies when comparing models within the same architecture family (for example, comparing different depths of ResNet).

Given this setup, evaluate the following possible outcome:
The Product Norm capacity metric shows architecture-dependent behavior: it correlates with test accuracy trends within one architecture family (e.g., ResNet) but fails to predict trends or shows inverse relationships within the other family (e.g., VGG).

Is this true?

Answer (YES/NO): NO